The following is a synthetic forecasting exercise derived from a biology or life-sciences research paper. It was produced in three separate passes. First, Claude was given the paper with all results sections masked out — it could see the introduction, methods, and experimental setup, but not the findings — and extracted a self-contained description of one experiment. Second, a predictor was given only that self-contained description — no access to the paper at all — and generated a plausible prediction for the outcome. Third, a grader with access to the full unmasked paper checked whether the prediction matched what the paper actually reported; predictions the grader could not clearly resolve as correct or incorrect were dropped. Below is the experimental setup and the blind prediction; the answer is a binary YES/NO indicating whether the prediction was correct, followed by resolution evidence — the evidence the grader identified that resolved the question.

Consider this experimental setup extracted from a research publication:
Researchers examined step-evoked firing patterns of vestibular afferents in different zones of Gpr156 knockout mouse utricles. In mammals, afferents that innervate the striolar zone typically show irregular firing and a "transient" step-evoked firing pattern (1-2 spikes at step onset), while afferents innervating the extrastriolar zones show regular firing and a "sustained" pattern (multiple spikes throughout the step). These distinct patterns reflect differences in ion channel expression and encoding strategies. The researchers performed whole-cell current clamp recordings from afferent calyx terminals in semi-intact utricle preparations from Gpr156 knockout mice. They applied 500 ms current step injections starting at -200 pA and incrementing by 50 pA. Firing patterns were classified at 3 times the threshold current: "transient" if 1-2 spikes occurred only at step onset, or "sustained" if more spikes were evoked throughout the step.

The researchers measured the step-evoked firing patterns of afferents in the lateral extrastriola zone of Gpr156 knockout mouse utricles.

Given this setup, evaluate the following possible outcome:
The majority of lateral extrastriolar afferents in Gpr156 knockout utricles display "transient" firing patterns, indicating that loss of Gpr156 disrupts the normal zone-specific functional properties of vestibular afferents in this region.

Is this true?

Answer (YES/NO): NO